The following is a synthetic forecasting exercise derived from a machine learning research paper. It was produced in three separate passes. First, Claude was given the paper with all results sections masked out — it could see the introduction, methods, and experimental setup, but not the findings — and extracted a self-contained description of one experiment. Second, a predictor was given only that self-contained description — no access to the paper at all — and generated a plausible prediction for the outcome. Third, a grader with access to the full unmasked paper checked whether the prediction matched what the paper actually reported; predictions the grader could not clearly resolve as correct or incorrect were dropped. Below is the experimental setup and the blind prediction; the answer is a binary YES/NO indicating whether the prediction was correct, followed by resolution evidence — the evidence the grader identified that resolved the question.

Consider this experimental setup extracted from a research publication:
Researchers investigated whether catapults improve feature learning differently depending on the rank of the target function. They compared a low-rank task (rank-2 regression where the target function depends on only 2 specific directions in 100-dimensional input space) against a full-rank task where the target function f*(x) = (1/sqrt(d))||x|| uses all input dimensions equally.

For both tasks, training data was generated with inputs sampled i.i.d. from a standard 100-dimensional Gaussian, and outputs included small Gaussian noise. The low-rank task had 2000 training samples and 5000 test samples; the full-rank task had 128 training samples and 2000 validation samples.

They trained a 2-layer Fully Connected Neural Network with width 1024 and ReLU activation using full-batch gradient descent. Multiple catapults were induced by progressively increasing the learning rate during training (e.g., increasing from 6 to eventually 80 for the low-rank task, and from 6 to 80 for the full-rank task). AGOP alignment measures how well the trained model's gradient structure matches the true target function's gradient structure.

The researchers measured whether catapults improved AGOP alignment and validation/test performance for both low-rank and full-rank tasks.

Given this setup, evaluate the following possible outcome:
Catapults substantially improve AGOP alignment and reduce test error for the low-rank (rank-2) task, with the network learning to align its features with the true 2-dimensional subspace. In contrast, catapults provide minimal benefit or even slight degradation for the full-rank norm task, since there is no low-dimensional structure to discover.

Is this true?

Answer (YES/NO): YES